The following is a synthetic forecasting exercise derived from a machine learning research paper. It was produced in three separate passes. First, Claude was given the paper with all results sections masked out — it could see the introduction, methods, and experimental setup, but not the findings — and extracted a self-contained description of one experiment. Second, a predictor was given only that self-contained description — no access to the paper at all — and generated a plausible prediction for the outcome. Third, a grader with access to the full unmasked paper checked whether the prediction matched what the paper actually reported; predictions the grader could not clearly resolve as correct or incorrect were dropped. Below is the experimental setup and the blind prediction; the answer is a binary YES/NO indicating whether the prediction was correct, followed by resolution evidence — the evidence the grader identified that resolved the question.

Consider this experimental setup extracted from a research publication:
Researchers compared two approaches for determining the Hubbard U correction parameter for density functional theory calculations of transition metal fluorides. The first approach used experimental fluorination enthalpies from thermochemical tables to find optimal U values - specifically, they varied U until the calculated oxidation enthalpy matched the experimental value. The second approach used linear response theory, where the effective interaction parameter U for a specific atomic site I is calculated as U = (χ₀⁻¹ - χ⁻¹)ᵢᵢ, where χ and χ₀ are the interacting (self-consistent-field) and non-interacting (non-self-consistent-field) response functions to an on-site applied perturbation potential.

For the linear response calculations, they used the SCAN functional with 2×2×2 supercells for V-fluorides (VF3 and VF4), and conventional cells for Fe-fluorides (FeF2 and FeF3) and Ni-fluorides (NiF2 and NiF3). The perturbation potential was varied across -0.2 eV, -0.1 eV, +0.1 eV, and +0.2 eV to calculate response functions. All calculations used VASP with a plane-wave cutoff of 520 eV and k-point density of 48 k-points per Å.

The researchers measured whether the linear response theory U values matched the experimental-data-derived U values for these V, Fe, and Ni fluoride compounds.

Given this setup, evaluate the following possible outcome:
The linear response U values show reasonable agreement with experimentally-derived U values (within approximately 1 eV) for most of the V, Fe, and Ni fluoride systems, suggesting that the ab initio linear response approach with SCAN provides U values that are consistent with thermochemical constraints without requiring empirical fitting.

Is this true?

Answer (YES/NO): NO